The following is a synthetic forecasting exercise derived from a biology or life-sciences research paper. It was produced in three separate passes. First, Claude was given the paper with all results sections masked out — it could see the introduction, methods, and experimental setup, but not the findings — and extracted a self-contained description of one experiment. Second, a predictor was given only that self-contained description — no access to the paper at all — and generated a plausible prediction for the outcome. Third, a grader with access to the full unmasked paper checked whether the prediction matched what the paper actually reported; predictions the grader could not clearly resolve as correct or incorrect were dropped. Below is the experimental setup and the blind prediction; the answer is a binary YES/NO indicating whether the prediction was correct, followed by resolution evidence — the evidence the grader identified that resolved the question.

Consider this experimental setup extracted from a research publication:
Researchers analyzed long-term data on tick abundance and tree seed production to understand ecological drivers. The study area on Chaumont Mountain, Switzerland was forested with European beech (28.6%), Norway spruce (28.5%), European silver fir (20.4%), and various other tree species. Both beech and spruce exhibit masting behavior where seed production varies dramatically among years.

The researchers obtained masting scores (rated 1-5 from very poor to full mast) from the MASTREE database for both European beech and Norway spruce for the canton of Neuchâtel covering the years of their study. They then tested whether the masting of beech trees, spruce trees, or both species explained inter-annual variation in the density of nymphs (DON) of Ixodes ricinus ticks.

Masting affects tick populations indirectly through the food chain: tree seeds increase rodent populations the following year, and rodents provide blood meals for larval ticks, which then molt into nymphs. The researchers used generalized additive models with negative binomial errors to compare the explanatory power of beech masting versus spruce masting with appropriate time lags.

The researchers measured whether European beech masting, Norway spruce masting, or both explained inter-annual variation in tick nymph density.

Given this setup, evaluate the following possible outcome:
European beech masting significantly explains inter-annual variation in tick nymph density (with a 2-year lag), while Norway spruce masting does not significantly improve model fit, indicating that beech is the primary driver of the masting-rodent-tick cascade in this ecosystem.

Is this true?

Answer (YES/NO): YES